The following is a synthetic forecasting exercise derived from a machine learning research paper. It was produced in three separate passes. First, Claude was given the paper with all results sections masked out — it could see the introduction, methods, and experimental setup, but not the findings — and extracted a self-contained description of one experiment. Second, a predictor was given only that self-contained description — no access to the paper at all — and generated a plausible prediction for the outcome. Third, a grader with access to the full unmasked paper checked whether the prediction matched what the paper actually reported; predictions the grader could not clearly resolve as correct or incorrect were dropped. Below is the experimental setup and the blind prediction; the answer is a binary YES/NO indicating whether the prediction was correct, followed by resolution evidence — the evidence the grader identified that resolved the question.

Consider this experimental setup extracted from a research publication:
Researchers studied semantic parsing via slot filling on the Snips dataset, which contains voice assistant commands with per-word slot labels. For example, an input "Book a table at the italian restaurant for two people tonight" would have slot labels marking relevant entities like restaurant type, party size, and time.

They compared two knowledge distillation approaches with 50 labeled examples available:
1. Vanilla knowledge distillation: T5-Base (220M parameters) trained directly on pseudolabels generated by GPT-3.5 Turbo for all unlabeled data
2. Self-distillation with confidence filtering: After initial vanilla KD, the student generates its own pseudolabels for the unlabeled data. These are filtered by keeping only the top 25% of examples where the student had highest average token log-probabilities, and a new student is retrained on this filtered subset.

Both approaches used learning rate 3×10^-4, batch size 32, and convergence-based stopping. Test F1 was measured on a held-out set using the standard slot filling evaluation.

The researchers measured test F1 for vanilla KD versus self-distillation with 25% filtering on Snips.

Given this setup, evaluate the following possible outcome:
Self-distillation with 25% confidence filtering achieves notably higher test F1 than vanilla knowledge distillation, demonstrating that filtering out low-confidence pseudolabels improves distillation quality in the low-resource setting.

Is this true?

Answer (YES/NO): NO